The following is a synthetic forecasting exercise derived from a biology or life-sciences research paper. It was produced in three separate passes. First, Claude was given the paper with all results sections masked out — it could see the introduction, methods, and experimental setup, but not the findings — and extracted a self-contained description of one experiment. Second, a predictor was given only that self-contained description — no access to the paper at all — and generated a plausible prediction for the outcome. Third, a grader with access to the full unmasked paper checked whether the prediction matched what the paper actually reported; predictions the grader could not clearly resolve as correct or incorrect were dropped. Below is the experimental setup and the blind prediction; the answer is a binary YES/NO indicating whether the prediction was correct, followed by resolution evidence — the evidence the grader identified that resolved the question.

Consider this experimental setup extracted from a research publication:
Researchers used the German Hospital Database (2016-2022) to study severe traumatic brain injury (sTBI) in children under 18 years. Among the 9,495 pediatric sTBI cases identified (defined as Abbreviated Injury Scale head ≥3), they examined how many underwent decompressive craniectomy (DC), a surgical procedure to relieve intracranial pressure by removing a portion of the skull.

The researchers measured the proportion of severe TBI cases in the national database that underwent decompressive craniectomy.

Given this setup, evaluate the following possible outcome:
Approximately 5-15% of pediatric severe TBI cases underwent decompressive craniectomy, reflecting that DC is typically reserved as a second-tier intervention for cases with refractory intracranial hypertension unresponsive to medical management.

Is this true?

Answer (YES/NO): YES